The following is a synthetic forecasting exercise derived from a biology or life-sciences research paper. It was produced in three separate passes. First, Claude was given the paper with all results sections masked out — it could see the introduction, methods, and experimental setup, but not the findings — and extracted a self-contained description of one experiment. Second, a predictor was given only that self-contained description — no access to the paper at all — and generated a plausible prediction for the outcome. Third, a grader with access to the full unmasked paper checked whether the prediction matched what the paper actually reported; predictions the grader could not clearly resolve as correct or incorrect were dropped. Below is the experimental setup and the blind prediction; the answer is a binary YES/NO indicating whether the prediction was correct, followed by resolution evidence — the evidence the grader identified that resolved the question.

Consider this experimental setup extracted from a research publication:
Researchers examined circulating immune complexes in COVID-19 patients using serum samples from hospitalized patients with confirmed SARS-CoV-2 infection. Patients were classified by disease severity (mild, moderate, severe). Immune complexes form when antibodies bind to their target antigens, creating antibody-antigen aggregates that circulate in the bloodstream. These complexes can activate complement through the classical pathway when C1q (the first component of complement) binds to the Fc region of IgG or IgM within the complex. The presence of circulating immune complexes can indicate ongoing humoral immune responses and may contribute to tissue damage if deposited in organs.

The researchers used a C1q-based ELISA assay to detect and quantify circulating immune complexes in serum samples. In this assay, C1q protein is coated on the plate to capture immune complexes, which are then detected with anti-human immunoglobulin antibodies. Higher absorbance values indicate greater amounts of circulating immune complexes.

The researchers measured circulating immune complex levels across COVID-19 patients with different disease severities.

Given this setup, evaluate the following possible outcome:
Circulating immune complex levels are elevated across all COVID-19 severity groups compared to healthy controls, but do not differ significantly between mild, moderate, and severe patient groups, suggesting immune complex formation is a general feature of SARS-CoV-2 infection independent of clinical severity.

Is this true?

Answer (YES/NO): NO